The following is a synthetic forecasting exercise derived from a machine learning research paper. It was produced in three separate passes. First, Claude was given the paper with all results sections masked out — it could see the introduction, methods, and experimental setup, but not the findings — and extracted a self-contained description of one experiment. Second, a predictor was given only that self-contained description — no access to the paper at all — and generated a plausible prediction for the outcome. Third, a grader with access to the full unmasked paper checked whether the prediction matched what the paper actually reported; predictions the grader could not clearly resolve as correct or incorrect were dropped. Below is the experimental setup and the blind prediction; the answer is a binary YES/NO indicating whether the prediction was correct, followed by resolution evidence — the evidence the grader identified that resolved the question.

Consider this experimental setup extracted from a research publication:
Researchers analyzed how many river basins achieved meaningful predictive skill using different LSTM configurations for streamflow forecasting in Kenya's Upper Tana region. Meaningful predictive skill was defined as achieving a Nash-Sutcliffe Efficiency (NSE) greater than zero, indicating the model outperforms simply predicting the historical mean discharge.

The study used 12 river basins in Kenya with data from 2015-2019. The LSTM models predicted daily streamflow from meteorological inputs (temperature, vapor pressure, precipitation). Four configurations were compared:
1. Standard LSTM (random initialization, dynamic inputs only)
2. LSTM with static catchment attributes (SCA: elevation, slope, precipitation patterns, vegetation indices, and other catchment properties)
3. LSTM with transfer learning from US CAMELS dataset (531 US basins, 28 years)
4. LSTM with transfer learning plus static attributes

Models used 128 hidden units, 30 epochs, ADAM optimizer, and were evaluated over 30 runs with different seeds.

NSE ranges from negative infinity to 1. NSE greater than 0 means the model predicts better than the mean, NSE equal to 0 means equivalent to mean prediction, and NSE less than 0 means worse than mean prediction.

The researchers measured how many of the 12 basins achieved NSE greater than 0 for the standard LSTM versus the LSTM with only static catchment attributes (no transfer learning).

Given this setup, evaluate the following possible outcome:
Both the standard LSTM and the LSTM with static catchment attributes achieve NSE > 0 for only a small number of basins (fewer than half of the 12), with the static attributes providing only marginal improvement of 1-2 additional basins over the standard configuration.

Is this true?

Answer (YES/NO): NO